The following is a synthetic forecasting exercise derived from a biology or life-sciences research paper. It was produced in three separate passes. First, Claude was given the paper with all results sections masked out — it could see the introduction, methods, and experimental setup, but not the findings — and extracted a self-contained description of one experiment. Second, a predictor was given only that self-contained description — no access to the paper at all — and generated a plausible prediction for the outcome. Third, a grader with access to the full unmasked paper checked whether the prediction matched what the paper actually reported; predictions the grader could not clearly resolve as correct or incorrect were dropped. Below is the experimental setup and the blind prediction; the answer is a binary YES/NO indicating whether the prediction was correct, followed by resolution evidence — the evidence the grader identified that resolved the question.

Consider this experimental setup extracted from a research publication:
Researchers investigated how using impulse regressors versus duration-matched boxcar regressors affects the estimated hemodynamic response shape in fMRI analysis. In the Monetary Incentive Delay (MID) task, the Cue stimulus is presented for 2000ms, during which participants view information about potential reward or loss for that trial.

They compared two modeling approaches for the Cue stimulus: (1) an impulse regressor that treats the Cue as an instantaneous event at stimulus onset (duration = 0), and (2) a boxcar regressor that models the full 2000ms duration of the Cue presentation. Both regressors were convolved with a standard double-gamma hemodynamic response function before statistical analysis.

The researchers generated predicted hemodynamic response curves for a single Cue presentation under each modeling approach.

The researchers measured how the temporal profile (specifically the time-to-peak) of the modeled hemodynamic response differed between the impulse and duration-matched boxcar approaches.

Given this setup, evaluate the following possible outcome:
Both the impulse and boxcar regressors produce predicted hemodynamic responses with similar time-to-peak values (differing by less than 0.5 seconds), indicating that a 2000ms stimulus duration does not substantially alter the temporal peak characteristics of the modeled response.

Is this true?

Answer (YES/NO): NO